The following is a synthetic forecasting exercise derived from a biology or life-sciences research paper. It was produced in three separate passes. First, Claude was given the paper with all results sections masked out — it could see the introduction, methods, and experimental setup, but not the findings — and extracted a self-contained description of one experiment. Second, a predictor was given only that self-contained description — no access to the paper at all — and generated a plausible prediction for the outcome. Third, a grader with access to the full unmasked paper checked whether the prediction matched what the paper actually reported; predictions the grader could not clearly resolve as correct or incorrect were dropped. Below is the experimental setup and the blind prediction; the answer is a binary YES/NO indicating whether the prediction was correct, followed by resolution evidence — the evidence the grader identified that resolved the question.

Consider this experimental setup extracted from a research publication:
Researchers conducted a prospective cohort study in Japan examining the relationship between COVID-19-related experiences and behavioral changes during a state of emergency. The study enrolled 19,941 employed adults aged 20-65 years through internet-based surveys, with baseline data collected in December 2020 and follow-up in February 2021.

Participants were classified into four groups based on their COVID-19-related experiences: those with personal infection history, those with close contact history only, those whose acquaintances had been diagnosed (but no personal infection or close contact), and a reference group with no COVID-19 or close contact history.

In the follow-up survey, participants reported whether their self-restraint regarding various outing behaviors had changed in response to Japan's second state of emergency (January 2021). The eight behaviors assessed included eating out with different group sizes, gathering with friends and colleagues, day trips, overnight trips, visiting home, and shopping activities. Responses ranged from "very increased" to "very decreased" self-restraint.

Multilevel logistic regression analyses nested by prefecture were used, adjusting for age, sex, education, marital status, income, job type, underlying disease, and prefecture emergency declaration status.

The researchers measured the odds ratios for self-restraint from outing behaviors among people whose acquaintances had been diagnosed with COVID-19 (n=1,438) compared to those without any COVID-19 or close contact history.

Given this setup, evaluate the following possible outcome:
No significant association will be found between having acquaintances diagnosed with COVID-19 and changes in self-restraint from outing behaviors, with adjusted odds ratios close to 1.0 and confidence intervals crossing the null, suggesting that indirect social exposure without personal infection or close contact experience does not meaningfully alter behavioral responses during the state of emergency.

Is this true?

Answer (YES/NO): NO